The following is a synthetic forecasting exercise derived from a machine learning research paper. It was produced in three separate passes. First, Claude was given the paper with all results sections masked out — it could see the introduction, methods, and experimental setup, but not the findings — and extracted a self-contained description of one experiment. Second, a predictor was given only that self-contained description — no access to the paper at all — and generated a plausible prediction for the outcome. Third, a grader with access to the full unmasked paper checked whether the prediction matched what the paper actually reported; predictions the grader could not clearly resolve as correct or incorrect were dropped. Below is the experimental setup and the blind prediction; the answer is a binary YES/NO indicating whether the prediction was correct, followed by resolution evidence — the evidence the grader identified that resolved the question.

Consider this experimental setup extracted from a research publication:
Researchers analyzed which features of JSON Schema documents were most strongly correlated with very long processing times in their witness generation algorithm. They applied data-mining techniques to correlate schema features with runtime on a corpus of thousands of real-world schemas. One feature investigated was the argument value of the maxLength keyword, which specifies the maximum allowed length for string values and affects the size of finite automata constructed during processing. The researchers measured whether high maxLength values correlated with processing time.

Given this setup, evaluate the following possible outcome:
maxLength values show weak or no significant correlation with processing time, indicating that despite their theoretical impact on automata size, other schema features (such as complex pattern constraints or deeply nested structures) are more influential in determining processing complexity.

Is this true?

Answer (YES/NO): NO